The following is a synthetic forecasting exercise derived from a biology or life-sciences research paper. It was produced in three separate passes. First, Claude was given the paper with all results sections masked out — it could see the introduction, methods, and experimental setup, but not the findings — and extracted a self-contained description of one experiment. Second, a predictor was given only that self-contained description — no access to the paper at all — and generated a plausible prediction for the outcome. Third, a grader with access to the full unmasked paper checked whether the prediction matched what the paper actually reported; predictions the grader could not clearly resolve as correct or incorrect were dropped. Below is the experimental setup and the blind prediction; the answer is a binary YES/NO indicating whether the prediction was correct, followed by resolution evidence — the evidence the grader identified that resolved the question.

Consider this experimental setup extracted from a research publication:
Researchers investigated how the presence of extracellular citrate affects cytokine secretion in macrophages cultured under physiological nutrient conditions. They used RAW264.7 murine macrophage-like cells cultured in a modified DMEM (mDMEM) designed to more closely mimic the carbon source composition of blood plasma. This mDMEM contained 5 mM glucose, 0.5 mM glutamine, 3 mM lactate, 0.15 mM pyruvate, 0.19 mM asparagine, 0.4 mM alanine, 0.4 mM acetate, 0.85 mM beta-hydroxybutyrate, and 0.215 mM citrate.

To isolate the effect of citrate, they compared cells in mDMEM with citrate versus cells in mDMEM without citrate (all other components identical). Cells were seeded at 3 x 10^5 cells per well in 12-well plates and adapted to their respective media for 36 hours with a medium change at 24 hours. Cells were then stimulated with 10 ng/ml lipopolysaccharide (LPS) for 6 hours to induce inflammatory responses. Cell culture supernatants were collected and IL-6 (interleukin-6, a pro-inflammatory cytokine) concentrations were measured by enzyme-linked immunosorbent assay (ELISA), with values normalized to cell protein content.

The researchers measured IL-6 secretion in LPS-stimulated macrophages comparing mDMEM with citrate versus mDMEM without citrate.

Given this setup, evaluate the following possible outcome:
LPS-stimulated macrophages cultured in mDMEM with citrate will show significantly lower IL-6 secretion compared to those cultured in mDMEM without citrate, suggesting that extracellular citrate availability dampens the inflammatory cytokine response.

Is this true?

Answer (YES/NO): NO